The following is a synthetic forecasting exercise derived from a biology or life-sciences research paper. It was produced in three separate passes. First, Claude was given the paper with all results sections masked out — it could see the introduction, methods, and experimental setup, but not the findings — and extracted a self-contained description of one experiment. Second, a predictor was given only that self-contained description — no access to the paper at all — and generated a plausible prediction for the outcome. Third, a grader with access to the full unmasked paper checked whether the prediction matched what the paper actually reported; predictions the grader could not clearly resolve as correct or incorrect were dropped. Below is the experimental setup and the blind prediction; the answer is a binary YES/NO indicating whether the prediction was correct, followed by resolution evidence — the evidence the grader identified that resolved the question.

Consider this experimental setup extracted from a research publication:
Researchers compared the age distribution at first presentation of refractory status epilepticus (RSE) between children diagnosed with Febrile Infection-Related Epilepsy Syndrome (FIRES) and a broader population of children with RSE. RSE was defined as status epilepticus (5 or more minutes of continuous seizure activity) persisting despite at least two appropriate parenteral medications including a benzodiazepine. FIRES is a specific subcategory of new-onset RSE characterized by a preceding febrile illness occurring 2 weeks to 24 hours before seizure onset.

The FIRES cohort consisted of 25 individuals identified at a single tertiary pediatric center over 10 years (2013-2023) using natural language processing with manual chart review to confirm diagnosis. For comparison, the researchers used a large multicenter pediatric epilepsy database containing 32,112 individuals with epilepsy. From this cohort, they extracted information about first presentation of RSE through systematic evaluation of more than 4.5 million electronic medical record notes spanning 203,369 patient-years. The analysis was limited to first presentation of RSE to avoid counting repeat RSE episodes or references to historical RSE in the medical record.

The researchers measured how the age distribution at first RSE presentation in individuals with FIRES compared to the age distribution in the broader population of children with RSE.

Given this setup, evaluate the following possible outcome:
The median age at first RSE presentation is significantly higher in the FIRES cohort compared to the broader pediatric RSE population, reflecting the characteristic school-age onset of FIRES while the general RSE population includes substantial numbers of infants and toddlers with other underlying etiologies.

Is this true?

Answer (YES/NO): YES